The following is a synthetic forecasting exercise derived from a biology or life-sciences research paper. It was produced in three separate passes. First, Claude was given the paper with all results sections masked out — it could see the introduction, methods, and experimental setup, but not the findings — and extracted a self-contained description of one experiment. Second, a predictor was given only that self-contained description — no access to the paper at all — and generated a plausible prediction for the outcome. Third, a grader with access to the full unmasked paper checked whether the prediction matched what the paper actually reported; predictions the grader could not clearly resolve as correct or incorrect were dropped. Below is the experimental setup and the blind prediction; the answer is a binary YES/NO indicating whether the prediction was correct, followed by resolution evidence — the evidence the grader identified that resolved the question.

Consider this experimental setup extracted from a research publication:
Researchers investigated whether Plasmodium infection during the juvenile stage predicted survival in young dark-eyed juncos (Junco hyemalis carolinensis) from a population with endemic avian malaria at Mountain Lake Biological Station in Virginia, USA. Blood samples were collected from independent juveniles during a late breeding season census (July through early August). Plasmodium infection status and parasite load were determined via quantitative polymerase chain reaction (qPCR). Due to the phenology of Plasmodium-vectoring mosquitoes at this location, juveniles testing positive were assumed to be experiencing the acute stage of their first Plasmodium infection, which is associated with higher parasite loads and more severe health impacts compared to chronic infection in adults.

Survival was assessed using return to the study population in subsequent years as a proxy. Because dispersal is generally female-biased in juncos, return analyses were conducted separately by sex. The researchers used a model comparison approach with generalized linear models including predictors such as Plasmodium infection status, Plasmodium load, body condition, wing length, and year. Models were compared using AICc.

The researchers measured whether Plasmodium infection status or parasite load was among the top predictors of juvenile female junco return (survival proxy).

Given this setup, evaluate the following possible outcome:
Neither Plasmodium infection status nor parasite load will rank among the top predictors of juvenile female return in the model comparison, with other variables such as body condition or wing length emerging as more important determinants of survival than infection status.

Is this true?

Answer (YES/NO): NO